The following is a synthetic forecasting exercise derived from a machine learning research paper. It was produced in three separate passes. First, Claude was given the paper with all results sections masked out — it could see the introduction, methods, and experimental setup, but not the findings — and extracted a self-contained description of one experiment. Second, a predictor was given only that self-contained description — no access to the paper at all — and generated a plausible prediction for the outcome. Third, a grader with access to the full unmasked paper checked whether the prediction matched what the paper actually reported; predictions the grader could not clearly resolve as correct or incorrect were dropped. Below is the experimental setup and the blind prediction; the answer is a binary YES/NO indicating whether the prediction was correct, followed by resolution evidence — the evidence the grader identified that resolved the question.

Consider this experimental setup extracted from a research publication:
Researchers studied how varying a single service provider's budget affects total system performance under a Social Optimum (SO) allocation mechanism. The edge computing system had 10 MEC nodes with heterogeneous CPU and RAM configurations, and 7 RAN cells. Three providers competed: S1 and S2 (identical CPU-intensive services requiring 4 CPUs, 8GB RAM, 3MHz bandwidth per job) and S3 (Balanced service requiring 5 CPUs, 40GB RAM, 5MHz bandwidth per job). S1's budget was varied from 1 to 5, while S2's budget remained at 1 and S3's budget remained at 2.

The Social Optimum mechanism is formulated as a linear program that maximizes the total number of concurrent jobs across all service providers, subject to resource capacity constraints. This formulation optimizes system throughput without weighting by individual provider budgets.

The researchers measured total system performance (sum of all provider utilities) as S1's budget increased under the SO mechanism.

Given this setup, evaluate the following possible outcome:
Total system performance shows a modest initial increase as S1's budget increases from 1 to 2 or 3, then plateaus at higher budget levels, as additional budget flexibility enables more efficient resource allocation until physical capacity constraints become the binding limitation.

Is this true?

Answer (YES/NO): NO